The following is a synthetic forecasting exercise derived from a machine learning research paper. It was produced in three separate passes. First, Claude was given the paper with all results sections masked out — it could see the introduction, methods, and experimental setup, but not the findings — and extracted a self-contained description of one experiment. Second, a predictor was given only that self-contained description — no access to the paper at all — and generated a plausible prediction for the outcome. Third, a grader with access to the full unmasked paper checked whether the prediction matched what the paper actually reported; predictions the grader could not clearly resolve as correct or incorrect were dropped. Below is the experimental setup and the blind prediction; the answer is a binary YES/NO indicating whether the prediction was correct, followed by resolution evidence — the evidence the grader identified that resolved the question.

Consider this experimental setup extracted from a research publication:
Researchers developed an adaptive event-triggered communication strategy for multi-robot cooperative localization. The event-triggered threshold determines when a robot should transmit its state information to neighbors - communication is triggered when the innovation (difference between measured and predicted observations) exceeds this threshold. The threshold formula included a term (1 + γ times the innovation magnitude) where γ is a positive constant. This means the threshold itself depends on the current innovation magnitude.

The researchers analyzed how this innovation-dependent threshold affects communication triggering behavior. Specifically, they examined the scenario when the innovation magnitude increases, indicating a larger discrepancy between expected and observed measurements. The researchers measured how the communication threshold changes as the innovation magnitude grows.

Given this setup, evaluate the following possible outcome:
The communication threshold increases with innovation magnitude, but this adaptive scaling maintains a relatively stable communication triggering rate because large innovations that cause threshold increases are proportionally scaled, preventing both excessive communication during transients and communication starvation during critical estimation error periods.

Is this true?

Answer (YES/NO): NO